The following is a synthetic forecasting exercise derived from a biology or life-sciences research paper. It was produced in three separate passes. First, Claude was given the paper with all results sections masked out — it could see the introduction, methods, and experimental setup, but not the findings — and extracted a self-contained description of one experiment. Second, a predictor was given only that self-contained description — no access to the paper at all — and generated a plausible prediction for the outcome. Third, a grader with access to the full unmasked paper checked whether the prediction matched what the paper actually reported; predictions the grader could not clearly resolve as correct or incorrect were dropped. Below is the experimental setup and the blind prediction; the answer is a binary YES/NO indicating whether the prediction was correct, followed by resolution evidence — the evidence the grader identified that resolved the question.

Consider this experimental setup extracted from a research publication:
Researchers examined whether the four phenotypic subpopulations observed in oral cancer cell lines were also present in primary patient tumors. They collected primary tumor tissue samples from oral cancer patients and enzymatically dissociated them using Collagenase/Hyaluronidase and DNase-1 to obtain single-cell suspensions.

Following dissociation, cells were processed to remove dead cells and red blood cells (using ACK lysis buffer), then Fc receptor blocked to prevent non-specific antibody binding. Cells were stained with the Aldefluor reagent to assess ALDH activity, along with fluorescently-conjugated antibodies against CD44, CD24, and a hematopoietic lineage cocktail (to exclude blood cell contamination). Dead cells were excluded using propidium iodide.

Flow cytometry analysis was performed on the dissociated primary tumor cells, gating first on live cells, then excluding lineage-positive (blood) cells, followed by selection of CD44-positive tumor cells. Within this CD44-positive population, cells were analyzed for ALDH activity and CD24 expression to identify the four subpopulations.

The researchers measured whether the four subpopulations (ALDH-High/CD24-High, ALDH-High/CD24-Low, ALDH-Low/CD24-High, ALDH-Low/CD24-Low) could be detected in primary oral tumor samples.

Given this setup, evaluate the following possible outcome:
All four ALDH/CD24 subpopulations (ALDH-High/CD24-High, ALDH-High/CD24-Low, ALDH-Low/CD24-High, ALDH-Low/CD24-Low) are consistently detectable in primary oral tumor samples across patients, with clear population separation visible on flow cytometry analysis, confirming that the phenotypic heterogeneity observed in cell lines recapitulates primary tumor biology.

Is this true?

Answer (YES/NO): YES